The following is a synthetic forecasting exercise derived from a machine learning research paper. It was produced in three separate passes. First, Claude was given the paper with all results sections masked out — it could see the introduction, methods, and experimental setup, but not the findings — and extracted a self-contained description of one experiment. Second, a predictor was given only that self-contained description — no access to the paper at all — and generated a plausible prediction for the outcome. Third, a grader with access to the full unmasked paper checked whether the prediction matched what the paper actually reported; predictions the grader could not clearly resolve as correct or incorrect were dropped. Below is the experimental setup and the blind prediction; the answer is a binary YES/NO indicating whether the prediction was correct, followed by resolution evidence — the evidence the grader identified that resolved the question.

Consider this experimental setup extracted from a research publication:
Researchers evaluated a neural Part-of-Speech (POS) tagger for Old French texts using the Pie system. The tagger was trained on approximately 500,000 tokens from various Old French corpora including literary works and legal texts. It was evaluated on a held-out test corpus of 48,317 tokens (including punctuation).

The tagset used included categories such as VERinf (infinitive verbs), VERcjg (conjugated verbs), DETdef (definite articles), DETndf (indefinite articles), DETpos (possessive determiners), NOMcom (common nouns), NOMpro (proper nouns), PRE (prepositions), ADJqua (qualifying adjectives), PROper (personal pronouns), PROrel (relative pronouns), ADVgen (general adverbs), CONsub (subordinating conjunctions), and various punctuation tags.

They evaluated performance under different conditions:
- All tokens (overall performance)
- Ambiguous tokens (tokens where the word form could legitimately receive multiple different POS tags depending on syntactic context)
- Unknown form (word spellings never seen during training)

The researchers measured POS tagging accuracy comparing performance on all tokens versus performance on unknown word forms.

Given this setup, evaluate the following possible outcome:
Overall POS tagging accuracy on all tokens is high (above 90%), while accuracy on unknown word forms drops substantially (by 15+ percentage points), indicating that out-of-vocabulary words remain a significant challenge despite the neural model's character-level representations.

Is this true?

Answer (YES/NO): NO